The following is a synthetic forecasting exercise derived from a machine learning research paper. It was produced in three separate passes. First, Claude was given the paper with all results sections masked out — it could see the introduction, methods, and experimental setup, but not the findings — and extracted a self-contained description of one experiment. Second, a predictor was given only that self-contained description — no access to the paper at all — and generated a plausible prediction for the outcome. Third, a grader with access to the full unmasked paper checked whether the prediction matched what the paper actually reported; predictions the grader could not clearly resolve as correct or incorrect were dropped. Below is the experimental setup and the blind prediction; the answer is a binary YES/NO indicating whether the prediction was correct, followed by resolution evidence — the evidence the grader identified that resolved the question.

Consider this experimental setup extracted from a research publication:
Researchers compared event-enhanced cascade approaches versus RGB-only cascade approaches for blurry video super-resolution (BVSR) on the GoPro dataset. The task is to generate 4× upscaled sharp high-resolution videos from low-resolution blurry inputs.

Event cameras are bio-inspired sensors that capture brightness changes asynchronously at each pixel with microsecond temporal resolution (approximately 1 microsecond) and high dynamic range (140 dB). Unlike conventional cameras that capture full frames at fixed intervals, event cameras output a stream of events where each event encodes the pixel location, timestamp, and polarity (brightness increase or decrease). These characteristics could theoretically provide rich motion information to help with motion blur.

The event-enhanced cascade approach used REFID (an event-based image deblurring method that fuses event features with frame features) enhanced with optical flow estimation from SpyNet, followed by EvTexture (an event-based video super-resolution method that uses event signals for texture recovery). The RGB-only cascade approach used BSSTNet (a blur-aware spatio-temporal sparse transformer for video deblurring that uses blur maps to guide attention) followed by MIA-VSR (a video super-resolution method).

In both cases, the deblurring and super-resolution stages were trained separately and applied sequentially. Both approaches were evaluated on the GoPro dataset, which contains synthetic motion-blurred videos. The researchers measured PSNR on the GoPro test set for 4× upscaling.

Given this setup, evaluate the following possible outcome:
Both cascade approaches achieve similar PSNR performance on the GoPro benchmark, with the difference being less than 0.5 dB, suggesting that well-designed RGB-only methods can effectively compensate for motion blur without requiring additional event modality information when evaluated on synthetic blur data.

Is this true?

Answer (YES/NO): NO